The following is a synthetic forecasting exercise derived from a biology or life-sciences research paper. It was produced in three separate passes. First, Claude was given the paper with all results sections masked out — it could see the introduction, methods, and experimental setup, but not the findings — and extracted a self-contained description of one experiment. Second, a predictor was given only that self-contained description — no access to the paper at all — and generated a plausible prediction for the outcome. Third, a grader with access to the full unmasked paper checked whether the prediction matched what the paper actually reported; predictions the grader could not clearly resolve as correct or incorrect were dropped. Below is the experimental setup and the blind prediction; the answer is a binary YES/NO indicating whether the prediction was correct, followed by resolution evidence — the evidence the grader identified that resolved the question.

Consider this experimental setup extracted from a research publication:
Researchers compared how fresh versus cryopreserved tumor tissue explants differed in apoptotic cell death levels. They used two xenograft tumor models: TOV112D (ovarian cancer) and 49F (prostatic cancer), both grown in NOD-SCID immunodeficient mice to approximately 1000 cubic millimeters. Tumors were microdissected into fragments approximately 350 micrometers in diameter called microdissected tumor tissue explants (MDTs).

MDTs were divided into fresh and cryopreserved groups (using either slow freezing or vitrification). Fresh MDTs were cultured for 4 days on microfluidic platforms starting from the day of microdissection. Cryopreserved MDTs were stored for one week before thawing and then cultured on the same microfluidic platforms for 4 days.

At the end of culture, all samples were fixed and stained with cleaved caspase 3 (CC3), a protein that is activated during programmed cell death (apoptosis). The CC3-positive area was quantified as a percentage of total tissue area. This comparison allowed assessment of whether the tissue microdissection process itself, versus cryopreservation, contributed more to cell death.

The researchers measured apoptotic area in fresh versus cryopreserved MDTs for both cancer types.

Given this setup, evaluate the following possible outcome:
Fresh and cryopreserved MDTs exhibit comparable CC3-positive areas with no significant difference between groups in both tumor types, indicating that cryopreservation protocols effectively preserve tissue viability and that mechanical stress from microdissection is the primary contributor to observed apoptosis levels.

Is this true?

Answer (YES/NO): NO